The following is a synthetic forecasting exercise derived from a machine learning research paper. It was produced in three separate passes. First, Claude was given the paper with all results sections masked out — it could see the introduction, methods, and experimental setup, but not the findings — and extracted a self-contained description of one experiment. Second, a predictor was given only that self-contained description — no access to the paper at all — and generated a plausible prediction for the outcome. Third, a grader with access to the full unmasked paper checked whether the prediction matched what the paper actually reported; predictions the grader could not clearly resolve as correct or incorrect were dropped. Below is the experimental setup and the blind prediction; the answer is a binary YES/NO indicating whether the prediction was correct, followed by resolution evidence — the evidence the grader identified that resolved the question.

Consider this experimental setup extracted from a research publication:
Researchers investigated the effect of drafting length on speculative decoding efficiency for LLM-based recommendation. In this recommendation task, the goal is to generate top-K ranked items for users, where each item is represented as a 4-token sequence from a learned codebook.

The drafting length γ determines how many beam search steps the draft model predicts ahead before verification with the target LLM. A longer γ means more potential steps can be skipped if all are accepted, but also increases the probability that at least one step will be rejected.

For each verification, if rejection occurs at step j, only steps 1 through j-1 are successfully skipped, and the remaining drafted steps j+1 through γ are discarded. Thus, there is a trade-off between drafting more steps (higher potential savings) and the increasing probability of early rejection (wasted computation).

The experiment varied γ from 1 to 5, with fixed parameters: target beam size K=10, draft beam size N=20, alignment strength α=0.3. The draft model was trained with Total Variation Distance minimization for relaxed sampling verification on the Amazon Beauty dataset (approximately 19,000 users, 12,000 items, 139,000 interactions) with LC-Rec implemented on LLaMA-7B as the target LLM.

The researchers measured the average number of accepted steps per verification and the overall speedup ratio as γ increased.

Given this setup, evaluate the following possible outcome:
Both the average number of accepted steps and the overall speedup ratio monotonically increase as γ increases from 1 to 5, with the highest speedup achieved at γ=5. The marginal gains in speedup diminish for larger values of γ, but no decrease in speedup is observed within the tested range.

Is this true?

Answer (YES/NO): NO